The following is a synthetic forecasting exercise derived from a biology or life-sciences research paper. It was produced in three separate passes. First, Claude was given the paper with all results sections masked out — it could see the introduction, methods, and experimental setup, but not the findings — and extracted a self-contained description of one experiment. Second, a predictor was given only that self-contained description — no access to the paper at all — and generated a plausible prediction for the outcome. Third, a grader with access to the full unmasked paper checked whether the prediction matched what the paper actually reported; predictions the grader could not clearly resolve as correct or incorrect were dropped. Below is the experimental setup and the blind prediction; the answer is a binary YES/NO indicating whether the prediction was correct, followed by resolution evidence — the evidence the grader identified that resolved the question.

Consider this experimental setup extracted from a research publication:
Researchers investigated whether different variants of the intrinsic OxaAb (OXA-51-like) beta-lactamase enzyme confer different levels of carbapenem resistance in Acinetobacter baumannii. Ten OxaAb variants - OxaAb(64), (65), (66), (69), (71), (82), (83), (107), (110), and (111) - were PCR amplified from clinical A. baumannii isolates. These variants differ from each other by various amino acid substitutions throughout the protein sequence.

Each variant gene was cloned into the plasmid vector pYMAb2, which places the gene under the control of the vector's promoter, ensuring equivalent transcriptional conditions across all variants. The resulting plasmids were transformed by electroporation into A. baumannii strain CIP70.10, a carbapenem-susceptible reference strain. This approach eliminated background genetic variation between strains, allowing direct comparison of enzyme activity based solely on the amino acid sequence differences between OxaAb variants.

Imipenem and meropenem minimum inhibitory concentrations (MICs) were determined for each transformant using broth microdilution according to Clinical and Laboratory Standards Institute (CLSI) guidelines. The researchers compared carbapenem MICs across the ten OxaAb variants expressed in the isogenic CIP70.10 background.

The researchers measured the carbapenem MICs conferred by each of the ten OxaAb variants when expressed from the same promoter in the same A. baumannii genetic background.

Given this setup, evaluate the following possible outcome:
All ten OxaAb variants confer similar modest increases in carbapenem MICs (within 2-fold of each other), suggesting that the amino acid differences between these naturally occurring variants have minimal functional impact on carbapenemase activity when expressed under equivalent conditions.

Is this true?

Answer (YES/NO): NO